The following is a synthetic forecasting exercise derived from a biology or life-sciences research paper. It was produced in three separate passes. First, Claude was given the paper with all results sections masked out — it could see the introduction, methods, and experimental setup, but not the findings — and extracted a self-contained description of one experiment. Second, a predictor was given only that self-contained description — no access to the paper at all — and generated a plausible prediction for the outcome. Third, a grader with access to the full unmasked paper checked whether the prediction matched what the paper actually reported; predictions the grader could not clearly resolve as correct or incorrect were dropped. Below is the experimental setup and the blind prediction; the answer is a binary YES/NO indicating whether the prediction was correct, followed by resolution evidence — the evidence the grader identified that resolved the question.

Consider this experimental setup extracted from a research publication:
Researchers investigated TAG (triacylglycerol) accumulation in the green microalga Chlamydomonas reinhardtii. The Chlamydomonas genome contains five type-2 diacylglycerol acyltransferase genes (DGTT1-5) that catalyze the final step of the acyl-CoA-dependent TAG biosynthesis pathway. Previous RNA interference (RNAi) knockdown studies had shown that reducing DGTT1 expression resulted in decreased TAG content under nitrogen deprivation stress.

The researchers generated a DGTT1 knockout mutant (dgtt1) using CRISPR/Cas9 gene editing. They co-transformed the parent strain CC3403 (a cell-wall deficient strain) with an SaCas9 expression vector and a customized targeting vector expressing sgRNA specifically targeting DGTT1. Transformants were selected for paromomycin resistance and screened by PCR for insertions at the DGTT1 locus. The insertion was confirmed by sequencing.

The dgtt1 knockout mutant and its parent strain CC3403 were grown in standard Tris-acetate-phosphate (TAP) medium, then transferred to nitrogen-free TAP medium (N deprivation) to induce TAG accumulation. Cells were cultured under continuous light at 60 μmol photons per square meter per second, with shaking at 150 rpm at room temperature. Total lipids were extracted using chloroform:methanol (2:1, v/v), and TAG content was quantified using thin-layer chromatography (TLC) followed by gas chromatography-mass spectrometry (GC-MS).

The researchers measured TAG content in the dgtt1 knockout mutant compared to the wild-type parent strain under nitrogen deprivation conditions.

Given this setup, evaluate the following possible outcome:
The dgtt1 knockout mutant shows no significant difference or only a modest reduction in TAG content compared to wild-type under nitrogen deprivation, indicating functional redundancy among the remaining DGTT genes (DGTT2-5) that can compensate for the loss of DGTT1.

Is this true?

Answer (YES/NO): NO